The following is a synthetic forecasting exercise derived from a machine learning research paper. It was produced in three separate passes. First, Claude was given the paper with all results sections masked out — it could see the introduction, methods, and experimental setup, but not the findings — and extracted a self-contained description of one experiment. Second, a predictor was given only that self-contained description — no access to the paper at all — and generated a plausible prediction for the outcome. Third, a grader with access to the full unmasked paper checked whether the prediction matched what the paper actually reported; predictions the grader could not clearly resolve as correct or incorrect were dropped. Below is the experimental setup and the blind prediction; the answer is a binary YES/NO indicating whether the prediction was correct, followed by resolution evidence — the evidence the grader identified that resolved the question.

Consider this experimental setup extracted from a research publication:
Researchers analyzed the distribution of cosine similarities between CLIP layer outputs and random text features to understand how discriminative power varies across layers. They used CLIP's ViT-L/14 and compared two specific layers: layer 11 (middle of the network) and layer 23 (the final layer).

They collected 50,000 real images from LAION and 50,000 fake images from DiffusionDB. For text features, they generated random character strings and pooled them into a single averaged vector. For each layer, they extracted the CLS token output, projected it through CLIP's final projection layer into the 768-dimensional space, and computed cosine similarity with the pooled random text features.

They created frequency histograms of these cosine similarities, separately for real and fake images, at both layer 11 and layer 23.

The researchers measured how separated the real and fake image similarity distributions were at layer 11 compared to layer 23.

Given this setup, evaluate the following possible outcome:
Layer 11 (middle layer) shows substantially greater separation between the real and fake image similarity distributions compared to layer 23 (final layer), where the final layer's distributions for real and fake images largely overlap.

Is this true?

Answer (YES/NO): YES